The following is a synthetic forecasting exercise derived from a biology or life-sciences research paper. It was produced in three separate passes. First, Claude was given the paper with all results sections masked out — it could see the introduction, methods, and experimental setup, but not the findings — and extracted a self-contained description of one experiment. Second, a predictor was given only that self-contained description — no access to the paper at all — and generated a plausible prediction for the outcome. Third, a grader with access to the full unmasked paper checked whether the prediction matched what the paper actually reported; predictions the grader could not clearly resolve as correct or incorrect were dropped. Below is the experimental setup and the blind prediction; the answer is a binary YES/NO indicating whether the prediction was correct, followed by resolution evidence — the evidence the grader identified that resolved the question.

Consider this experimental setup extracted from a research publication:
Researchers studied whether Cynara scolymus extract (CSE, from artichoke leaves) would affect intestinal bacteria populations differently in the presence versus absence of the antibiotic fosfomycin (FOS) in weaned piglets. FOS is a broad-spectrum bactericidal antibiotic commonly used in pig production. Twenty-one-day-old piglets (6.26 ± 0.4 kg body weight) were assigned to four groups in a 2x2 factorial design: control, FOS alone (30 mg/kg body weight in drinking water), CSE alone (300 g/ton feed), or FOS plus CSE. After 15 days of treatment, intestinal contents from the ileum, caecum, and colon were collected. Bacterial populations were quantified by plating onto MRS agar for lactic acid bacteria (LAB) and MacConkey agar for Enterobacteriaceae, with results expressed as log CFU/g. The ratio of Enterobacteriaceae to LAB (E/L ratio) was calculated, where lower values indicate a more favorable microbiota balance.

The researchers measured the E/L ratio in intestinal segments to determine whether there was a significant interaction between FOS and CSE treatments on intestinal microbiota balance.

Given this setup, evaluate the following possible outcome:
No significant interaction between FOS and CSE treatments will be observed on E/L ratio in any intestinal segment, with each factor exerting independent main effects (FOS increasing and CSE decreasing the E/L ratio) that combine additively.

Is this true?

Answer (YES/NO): NO